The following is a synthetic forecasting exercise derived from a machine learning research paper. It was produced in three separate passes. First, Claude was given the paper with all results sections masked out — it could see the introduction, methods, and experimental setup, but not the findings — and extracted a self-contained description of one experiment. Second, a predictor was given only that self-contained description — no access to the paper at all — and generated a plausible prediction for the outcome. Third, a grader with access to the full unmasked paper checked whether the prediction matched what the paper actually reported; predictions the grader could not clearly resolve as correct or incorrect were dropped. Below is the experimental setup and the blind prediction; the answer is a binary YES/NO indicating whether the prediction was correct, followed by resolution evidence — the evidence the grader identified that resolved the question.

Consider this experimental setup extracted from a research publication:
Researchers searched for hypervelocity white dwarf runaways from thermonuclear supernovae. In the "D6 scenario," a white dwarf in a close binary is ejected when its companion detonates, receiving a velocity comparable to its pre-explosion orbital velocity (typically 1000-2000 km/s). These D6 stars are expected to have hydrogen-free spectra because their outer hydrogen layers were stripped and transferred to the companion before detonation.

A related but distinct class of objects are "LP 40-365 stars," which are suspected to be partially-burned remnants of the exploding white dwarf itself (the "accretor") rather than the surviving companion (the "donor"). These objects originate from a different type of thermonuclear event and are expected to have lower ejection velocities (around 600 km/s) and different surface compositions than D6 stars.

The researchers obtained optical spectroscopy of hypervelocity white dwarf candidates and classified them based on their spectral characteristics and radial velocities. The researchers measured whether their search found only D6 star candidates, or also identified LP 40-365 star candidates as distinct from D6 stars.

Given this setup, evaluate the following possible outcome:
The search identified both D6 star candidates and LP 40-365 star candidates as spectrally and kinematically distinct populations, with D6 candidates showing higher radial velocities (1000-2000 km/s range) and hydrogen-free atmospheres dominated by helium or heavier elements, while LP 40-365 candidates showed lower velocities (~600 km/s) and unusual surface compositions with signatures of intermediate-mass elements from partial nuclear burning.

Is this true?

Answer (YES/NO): YES